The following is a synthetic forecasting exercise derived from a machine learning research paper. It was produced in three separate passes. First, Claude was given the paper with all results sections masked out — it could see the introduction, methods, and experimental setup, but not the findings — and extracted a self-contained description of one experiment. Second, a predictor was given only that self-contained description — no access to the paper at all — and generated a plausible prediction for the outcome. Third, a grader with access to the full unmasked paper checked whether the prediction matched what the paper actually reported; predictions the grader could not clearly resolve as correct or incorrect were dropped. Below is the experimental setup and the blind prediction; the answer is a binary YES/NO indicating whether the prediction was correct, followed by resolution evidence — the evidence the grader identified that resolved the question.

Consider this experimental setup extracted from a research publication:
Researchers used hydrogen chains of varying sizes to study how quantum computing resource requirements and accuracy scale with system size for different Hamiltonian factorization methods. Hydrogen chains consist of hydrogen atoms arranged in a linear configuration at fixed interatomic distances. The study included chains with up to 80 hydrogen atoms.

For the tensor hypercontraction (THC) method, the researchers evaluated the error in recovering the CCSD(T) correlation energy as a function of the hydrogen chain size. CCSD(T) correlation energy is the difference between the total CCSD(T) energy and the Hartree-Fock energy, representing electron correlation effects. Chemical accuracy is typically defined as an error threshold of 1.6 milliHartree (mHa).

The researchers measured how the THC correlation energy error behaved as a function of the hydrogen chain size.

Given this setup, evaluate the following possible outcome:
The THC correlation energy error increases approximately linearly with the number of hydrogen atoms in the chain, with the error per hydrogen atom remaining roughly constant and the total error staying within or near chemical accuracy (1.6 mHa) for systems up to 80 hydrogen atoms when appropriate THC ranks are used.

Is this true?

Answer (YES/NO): NO